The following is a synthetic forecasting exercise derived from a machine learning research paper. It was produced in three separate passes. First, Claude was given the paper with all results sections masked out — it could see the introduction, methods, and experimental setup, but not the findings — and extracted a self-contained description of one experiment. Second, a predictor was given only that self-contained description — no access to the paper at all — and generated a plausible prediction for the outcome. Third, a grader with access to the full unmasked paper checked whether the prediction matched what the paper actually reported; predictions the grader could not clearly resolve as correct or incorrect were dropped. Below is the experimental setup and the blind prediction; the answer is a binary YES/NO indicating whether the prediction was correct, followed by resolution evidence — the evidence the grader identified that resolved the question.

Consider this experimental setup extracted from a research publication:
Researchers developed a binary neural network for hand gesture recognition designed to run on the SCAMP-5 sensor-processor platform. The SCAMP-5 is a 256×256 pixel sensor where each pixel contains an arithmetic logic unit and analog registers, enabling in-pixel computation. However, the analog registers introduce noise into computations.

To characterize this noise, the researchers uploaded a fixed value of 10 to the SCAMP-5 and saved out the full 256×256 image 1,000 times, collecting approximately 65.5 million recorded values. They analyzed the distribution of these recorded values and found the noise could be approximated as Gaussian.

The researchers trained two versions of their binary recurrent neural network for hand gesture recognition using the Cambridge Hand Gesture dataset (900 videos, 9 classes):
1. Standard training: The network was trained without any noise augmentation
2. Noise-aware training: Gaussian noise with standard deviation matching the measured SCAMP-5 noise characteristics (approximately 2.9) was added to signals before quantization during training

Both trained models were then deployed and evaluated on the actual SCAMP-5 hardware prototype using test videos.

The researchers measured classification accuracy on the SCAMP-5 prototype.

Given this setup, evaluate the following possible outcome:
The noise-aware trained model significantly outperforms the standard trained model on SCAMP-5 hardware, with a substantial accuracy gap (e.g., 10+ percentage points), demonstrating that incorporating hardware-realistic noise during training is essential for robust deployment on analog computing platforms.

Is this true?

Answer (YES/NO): YES